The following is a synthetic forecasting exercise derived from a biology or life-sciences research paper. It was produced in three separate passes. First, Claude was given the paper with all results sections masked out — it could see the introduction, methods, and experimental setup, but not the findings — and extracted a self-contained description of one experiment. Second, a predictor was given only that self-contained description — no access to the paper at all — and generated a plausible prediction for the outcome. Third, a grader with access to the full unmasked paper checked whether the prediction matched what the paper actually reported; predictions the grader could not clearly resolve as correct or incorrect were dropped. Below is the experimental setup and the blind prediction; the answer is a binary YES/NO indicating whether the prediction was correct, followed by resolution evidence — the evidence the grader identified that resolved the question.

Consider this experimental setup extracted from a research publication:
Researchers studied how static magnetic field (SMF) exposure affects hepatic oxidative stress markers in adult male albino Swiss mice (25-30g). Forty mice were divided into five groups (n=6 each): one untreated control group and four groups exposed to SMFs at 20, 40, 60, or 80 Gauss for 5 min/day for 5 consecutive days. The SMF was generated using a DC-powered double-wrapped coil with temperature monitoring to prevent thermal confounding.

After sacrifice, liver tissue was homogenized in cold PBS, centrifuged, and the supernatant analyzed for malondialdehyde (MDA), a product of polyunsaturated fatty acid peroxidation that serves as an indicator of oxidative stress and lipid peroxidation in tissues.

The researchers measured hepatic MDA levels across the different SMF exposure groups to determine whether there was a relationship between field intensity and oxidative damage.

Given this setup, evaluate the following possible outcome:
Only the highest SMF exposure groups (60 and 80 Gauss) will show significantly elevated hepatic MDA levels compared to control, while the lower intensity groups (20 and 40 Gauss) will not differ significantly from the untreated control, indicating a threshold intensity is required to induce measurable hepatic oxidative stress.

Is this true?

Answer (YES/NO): NO